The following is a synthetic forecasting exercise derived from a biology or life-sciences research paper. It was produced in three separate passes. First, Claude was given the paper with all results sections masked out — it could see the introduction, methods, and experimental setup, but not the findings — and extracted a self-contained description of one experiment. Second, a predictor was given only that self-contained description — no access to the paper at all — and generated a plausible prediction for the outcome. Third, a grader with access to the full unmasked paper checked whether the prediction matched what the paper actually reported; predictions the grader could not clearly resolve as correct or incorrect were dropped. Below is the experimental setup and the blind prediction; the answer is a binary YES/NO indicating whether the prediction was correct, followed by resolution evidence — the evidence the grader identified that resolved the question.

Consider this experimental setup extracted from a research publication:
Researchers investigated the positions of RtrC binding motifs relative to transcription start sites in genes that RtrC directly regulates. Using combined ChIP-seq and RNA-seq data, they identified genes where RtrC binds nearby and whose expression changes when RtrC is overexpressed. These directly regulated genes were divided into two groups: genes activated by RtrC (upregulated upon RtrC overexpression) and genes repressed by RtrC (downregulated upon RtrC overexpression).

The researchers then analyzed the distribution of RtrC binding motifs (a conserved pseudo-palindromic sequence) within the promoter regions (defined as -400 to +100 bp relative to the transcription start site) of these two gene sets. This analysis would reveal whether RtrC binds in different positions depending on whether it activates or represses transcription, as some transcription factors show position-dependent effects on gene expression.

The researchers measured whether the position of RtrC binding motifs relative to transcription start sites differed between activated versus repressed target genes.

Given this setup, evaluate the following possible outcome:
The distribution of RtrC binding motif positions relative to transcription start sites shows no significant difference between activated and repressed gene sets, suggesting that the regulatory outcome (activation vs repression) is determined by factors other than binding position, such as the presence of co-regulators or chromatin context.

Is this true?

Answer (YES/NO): NO